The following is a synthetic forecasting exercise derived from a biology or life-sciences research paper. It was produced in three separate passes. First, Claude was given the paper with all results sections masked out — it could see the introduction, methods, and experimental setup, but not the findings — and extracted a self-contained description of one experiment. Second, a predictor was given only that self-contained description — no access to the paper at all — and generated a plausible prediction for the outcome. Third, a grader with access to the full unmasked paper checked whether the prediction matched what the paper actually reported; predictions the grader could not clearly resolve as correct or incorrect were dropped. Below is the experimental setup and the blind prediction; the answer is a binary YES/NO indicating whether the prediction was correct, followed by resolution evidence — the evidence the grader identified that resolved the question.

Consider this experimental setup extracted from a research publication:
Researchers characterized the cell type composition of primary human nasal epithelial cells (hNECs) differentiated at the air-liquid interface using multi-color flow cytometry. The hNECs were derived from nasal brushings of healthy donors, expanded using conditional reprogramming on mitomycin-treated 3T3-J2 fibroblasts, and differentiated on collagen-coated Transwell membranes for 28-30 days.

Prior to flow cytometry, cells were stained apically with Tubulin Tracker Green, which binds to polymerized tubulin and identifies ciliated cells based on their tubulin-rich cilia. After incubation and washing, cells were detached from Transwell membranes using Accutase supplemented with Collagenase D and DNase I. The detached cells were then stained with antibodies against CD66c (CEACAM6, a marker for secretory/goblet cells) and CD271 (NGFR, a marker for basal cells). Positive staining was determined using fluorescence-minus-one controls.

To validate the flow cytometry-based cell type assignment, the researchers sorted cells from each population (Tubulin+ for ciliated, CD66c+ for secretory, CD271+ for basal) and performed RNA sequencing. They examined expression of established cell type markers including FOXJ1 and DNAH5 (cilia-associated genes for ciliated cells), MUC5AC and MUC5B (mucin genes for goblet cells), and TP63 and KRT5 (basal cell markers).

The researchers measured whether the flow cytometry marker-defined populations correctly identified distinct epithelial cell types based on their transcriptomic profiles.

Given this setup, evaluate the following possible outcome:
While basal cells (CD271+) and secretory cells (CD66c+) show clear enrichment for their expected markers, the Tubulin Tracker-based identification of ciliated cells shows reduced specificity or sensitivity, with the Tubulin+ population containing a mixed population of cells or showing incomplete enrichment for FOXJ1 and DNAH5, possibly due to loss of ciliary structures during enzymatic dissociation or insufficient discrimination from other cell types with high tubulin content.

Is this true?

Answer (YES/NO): NO